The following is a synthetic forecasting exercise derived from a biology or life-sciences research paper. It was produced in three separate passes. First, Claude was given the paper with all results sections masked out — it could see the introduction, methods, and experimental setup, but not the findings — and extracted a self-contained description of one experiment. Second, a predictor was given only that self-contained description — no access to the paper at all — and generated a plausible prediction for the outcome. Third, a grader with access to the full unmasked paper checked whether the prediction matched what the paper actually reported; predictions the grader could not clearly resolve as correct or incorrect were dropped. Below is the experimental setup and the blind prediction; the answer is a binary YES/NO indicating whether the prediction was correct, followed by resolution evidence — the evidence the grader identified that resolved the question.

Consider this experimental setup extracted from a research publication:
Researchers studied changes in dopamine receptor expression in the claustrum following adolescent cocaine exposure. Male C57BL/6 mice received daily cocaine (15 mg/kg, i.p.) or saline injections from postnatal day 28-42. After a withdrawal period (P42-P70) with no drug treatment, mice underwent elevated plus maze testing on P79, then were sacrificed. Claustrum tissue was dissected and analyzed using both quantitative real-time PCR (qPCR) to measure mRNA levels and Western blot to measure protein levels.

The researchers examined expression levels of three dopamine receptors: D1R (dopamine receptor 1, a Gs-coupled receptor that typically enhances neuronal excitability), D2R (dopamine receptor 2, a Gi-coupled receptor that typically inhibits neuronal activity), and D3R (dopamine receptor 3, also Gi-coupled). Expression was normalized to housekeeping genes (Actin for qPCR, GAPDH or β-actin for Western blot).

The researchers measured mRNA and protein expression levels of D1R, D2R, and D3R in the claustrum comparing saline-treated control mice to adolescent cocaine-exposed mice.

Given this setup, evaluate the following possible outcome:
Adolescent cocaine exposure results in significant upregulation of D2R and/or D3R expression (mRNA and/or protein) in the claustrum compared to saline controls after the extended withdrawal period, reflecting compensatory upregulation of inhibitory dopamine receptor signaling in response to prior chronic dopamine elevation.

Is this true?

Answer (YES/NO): NO